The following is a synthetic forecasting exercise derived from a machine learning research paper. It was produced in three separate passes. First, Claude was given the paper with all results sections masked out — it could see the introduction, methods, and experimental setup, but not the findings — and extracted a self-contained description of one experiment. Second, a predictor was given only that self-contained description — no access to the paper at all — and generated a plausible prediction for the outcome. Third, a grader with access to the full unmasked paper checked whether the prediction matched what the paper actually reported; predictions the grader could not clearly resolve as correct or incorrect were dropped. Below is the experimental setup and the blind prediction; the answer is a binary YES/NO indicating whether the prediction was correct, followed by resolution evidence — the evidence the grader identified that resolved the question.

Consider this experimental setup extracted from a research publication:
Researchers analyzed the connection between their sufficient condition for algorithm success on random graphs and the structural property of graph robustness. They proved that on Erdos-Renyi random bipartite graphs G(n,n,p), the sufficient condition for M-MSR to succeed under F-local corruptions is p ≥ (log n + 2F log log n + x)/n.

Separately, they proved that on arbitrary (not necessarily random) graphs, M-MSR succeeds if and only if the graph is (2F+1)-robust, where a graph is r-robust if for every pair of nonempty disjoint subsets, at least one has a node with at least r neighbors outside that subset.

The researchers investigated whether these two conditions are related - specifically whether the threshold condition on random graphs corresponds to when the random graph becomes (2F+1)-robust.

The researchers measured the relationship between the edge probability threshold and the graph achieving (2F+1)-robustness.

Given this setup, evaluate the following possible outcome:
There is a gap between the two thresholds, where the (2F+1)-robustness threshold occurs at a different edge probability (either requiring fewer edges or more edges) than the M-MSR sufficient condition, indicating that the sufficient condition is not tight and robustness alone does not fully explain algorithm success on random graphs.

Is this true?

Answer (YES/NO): NO